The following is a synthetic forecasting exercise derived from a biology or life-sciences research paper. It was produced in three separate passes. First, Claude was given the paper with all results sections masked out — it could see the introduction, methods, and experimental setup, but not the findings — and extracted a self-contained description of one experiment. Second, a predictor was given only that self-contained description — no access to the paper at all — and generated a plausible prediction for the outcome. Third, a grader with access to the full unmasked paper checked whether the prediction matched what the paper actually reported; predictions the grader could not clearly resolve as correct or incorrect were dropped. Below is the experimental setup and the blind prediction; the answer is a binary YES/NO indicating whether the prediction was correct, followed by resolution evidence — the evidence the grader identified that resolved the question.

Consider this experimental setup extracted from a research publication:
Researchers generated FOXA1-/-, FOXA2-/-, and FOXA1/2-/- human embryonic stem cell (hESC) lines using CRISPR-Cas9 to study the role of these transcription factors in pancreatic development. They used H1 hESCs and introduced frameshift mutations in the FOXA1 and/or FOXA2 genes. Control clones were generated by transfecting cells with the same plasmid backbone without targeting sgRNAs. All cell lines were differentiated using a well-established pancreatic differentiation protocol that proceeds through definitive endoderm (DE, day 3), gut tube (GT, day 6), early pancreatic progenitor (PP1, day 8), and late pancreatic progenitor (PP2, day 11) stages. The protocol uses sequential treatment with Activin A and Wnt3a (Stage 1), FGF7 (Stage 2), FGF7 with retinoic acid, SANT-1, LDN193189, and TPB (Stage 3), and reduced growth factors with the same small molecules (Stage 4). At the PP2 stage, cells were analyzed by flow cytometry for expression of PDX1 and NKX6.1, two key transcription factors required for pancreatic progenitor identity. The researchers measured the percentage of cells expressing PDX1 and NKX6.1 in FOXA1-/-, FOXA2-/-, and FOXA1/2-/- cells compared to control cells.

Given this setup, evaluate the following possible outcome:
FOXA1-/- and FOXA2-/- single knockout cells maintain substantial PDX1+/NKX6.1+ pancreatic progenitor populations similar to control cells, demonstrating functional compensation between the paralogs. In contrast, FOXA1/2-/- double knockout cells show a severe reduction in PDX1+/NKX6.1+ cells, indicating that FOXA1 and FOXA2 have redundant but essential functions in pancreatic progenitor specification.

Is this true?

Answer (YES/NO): NO